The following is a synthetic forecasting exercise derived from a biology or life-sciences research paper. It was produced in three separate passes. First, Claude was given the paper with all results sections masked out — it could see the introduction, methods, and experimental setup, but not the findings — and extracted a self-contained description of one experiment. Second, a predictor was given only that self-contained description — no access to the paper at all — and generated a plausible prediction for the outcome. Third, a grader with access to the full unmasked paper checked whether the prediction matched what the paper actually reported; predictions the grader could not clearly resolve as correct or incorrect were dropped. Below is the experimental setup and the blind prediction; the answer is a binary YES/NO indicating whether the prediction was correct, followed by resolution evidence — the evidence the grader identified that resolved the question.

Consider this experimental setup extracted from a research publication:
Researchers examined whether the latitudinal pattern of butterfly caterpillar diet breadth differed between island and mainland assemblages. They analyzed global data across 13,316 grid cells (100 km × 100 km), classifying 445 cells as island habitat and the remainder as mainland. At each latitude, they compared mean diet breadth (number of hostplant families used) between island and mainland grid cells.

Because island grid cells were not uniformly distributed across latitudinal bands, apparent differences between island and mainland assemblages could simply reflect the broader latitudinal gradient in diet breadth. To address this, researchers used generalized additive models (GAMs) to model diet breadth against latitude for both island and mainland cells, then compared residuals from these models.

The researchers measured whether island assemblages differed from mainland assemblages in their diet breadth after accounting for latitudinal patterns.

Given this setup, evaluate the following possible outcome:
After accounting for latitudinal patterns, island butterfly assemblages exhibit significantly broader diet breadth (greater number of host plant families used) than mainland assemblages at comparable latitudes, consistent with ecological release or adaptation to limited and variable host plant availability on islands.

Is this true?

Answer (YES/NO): YES